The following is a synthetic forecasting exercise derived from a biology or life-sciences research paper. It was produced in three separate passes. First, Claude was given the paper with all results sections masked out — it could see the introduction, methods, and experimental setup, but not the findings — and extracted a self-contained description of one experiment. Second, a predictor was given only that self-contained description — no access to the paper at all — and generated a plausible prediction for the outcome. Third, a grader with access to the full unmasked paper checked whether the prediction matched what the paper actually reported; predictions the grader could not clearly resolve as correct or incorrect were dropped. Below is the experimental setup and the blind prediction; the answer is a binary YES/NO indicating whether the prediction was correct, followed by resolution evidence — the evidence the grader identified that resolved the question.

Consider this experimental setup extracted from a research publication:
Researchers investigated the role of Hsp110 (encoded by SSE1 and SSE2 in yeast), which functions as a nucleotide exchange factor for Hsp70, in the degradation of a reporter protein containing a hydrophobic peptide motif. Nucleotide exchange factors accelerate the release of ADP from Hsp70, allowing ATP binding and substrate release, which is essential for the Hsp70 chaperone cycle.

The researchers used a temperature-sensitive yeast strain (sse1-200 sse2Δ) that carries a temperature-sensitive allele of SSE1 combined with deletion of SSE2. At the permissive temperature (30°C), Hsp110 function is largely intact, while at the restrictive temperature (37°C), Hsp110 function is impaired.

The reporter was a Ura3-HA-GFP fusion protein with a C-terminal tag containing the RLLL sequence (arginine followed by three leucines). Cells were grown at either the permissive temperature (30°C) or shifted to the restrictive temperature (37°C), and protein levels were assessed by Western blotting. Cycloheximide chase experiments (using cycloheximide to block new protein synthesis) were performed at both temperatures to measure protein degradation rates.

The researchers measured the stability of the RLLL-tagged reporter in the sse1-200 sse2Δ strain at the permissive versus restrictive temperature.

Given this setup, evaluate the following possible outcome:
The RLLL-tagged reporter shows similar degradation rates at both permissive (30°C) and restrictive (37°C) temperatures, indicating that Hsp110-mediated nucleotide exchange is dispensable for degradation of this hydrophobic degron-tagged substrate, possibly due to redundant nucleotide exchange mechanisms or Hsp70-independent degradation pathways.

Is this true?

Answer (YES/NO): NO